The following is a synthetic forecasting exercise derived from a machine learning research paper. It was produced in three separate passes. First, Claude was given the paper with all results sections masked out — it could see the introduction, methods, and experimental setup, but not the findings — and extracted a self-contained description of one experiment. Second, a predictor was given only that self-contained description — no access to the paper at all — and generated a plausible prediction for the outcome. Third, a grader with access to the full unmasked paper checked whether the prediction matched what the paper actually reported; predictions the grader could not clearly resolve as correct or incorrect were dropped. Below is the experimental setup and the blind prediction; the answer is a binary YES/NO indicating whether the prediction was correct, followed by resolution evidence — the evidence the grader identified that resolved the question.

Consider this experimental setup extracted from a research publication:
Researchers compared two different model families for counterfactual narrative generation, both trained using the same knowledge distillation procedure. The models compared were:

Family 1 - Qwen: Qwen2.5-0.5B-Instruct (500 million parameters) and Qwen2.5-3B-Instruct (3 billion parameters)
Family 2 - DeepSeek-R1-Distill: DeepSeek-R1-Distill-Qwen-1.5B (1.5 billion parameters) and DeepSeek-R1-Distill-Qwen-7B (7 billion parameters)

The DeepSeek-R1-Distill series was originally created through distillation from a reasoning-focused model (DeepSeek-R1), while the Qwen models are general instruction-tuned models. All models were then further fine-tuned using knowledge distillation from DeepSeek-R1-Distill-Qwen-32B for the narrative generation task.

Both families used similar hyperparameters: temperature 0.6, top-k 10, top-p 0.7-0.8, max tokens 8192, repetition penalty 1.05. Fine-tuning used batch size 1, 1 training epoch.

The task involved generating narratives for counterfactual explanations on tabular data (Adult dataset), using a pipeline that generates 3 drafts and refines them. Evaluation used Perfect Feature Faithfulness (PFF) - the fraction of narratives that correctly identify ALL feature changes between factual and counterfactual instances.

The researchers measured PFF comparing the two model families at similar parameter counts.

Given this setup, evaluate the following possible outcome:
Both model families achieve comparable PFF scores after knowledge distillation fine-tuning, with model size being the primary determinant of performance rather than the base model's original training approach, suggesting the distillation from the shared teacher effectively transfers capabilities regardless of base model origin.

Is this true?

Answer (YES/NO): NO